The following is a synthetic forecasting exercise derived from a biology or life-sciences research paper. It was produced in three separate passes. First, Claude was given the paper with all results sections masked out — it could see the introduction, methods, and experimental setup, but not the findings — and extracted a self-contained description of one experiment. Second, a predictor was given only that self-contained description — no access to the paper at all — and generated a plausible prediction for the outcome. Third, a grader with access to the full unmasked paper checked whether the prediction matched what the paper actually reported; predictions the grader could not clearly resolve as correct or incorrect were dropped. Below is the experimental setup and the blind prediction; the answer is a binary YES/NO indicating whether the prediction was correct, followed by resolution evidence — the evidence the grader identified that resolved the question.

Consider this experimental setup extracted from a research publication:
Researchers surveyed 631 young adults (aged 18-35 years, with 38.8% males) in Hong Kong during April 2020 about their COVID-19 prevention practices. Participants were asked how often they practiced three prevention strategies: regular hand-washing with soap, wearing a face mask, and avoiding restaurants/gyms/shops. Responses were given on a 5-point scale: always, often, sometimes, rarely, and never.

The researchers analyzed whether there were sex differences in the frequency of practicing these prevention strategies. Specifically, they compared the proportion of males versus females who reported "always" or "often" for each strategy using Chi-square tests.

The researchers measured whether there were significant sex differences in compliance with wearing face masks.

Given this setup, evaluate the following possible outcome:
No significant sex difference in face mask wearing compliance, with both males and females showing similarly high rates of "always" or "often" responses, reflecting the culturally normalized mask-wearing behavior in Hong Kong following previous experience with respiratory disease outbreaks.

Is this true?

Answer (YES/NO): NO